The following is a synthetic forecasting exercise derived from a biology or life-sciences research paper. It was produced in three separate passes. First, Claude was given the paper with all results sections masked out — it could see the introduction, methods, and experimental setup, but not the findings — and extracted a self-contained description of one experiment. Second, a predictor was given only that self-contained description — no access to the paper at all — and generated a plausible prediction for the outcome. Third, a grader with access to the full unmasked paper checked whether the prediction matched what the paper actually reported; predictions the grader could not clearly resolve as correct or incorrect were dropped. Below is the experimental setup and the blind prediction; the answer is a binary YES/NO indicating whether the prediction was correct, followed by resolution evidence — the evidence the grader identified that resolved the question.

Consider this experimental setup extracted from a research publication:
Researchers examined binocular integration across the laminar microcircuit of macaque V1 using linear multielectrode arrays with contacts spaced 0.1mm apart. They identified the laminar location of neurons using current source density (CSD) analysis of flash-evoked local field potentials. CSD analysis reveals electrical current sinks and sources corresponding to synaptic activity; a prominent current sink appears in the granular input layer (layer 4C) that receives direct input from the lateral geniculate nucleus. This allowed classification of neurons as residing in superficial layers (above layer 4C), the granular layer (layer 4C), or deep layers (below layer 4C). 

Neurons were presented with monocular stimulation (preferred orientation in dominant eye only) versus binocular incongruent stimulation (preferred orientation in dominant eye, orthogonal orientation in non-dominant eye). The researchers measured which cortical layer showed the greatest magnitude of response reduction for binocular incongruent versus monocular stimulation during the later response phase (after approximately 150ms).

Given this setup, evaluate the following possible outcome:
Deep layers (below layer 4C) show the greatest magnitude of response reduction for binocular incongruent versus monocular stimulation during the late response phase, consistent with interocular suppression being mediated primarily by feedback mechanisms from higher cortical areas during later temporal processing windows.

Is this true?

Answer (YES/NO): NO